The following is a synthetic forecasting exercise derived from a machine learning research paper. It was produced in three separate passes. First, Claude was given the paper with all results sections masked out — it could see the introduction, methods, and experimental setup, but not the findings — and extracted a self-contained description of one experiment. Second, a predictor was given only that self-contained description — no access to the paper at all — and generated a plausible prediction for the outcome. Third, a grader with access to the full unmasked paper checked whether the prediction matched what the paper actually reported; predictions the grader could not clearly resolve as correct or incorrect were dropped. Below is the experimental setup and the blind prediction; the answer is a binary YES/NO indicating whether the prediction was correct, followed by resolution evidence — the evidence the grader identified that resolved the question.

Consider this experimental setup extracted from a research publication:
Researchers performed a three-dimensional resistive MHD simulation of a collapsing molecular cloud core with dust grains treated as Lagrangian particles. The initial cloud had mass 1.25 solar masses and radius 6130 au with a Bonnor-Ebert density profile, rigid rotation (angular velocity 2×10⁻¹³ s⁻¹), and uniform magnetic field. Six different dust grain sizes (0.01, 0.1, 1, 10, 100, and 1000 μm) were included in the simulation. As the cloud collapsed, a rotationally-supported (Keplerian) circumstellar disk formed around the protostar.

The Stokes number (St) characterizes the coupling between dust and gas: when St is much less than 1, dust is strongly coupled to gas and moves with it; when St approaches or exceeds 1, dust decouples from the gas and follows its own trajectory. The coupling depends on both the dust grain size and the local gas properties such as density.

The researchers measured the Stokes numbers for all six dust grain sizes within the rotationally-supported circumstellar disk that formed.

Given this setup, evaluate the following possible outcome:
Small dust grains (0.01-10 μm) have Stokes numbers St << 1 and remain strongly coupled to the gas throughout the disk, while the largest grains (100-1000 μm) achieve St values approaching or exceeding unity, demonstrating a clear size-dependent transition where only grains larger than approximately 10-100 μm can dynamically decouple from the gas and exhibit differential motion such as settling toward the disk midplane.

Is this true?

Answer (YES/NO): NO